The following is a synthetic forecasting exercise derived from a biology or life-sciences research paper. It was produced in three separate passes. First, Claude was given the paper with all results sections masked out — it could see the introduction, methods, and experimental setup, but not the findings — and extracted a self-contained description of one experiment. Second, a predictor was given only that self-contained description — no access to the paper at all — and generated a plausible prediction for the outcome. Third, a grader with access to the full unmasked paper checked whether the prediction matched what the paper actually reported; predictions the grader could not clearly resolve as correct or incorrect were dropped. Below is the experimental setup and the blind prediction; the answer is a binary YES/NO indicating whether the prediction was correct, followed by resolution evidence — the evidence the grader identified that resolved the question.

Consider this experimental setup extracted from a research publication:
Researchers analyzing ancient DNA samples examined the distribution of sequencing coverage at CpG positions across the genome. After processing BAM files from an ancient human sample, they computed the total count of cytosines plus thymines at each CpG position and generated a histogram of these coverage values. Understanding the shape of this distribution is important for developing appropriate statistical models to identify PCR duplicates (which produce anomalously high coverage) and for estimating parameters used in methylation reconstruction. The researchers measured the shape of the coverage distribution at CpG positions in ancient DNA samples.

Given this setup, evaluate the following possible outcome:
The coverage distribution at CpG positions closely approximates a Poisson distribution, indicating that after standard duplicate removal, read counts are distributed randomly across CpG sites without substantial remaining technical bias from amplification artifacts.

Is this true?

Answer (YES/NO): NO